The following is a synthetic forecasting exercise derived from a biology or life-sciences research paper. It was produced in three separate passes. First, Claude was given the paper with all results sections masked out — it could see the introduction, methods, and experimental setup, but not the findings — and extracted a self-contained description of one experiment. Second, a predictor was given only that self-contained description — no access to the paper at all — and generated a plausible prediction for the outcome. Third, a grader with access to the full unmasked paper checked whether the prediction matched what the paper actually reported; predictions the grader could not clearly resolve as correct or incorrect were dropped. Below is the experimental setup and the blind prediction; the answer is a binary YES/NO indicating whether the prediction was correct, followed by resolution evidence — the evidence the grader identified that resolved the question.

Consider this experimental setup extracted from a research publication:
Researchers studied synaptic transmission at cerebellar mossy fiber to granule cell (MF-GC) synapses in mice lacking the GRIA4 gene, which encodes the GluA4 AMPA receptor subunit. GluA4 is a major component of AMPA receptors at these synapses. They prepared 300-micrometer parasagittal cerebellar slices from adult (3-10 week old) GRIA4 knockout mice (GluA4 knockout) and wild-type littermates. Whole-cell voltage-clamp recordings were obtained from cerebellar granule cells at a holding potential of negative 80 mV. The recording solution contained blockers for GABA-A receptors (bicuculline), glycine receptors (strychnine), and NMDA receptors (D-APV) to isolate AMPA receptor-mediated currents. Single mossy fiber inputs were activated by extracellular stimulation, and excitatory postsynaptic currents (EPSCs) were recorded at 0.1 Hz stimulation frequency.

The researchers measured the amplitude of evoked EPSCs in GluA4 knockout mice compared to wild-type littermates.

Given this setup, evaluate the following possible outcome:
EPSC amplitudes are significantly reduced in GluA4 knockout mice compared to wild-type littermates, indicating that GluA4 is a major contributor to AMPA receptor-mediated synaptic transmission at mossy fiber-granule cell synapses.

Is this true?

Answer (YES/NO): YES